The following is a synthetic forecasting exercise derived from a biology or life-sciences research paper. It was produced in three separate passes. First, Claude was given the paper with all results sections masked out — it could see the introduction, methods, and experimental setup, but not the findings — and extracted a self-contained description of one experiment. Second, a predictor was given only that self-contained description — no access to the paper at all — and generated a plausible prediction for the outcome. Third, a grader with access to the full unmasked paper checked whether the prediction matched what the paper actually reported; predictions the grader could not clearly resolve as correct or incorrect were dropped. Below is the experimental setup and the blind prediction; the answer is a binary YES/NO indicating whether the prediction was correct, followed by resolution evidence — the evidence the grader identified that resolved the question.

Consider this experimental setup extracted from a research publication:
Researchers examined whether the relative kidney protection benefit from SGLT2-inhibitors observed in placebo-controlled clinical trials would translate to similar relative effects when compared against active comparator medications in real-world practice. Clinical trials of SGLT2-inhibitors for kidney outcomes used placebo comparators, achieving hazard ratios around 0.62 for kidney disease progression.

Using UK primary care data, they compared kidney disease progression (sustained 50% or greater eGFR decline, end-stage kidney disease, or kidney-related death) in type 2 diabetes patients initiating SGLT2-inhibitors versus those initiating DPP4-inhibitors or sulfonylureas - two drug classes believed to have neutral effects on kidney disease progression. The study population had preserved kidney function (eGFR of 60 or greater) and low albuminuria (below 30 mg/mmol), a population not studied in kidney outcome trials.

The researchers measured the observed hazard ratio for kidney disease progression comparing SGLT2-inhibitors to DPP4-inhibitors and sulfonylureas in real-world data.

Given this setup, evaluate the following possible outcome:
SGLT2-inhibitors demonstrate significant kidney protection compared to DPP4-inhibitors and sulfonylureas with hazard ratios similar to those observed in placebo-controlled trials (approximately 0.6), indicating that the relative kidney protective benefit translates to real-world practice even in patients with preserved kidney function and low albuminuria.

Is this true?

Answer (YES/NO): YES